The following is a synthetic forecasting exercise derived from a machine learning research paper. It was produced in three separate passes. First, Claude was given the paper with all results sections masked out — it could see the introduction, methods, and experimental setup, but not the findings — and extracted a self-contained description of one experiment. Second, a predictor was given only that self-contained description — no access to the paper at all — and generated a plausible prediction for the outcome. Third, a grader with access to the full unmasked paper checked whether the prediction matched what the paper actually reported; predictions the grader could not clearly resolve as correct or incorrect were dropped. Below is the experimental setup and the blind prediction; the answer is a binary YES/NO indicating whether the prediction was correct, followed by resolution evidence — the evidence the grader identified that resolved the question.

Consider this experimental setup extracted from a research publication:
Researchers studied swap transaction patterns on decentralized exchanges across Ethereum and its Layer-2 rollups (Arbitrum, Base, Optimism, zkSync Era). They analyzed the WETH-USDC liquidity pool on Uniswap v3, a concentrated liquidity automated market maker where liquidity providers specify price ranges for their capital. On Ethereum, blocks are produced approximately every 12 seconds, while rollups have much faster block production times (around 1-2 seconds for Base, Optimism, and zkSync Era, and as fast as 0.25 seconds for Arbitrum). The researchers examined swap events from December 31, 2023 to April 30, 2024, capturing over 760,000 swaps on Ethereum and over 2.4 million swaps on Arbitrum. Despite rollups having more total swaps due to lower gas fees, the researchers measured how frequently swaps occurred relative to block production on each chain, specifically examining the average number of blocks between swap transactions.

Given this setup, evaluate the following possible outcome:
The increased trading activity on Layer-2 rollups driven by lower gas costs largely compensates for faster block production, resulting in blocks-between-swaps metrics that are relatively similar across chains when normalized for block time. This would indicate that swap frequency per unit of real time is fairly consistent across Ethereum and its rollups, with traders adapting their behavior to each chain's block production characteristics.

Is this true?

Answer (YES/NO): NO